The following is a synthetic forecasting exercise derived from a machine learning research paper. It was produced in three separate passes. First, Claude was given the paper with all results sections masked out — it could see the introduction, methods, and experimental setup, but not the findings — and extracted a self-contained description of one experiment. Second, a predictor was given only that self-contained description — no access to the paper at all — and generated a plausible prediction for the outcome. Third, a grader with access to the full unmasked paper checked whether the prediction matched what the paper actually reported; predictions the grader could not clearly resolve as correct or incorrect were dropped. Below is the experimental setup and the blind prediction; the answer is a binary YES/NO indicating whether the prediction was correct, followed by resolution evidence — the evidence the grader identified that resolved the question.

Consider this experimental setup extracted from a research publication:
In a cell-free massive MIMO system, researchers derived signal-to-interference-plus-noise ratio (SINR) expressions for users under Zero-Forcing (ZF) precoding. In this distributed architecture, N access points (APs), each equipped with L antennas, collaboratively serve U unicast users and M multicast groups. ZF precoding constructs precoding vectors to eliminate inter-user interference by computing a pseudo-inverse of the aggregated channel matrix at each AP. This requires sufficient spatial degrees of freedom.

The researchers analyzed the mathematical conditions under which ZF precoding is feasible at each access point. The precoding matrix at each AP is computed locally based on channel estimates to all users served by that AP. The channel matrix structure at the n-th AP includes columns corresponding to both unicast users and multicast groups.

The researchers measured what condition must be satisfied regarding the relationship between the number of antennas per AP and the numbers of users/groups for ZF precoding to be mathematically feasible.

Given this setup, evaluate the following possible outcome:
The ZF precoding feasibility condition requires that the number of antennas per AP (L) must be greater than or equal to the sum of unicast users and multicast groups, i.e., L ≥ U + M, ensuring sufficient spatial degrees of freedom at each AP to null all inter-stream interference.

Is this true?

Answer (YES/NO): NO